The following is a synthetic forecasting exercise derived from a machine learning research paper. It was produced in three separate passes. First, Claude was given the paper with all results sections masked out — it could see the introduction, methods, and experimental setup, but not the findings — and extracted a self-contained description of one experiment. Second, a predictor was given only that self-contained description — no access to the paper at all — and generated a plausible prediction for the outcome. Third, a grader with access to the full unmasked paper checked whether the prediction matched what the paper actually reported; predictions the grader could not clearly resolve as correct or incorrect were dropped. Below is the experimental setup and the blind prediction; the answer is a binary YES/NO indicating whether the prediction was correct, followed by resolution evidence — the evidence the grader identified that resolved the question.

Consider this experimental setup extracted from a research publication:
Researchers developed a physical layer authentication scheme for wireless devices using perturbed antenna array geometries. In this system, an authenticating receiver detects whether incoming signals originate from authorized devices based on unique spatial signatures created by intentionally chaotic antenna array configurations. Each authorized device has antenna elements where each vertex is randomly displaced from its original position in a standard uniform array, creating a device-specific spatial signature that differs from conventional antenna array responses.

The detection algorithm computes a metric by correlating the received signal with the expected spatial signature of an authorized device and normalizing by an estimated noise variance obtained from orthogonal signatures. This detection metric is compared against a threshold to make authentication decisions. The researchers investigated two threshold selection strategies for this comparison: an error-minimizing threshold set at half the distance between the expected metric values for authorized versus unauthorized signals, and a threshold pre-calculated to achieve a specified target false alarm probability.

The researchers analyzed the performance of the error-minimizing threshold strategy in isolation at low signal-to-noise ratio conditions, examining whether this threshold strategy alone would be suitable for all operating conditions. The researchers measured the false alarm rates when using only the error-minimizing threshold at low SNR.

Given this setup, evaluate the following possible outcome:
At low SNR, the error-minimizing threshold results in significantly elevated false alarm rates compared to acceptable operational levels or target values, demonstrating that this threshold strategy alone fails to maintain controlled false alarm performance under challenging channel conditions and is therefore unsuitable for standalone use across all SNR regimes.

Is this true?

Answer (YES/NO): YES